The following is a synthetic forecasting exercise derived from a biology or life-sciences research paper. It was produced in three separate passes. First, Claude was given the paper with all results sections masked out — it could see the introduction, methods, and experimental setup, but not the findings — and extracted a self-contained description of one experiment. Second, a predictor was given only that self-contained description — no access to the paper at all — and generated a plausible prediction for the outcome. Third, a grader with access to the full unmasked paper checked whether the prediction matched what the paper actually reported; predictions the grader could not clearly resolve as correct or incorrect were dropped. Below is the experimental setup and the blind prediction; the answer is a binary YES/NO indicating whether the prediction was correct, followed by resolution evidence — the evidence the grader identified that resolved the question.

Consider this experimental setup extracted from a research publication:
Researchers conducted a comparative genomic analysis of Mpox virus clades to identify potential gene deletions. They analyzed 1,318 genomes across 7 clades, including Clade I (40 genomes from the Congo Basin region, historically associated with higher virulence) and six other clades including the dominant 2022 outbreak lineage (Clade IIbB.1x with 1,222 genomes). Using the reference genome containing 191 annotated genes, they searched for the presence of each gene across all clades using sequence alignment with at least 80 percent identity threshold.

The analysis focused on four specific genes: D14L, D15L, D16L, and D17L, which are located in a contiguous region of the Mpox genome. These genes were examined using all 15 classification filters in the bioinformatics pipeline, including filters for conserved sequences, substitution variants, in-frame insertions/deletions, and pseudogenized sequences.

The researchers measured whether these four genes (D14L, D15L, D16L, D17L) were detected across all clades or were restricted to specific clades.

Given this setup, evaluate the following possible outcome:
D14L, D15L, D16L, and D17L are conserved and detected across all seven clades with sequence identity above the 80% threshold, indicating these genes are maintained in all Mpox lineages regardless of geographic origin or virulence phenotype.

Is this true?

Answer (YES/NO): NO